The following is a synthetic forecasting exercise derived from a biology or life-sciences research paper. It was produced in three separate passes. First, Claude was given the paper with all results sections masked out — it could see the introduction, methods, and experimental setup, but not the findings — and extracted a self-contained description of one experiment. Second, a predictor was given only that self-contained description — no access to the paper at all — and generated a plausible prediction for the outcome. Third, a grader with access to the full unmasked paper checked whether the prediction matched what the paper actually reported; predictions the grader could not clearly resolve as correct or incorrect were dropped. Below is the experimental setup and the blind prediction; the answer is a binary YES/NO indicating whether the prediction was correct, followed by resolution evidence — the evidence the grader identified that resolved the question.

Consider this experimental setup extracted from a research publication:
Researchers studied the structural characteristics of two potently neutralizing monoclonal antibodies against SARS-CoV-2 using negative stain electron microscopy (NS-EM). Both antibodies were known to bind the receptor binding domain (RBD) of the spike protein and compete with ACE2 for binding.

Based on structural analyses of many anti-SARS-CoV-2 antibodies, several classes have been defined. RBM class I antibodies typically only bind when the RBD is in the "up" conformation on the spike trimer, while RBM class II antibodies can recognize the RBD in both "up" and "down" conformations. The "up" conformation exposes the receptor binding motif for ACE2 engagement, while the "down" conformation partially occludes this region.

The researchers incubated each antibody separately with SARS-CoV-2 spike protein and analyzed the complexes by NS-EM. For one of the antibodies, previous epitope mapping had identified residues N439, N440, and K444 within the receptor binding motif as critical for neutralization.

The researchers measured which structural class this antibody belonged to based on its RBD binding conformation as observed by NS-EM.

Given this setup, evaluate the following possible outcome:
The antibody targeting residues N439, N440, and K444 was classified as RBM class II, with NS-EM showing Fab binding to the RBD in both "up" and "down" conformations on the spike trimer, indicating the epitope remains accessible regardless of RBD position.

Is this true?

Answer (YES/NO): NO